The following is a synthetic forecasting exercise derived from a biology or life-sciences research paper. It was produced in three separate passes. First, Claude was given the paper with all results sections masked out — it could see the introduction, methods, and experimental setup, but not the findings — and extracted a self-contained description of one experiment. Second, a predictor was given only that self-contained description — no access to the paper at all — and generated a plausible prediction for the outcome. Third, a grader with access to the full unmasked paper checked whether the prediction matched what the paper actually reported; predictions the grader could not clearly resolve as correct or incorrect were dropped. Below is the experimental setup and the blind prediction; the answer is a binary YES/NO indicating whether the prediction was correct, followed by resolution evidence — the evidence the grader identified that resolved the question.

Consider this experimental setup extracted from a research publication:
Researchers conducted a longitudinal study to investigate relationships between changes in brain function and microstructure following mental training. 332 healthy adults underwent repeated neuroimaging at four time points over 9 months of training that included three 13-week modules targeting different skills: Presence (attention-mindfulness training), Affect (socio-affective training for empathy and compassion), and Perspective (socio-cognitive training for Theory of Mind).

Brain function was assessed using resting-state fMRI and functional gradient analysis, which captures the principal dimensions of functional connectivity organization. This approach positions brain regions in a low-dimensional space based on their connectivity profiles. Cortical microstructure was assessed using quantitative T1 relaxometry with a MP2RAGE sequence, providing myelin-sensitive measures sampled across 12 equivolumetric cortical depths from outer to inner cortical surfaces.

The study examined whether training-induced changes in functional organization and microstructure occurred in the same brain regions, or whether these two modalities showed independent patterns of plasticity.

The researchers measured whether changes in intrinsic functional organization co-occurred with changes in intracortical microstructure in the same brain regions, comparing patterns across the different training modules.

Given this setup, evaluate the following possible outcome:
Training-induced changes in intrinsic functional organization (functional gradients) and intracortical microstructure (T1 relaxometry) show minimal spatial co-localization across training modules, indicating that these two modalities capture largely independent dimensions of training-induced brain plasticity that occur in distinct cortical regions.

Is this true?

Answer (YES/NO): NO